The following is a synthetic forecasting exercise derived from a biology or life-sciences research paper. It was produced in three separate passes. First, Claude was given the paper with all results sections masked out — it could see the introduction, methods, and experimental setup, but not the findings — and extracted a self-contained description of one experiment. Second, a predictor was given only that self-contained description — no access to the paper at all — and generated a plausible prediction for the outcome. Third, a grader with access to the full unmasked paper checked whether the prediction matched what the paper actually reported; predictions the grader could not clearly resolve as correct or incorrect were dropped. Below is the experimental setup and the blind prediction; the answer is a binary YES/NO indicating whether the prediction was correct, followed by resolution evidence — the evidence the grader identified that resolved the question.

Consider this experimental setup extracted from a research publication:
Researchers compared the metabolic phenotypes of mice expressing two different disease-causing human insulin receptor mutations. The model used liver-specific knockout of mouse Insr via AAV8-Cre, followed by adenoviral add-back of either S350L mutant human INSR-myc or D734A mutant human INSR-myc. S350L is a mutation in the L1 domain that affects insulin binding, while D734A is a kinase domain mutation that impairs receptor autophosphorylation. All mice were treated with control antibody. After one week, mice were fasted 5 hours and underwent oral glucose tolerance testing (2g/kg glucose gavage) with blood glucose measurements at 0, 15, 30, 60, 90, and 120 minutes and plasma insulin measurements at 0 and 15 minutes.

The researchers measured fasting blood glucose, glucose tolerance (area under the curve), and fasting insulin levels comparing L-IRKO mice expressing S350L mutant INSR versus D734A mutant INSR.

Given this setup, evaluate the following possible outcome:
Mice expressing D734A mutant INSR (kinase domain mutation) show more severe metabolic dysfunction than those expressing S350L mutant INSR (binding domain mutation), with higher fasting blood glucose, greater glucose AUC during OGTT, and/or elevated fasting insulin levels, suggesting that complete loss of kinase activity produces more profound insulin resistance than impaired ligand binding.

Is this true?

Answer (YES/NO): NO